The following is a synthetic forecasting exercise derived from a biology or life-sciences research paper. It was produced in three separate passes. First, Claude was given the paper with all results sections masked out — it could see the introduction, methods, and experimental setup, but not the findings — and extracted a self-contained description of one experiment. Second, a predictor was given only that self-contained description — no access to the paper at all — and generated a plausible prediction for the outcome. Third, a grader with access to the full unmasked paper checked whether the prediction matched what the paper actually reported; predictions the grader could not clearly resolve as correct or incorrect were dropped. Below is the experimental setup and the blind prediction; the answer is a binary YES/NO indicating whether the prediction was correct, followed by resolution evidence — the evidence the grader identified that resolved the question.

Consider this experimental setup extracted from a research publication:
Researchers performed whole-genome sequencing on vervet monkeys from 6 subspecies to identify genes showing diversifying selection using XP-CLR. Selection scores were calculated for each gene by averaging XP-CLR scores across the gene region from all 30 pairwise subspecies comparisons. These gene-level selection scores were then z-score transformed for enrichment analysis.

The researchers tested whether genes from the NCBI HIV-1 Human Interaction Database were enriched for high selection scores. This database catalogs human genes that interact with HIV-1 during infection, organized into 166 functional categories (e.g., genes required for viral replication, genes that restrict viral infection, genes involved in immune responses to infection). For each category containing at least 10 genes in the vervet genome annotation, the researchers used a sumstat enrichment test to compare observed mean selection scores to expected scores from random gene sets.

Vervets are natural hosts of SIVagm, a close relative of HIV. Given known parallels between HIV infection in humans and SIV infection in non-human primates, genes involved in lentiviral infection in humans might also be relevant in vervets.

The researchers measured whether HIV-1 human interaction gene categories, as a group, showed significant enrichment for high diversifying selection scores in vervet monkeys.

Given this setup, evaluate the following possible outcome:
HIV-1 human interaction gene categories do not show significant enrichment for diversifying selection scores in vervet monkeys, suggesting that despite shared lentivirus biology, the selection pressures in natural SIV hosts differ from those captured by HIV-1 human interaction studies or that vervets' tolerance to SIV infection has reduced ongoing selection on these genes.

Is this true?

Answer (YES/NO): NO